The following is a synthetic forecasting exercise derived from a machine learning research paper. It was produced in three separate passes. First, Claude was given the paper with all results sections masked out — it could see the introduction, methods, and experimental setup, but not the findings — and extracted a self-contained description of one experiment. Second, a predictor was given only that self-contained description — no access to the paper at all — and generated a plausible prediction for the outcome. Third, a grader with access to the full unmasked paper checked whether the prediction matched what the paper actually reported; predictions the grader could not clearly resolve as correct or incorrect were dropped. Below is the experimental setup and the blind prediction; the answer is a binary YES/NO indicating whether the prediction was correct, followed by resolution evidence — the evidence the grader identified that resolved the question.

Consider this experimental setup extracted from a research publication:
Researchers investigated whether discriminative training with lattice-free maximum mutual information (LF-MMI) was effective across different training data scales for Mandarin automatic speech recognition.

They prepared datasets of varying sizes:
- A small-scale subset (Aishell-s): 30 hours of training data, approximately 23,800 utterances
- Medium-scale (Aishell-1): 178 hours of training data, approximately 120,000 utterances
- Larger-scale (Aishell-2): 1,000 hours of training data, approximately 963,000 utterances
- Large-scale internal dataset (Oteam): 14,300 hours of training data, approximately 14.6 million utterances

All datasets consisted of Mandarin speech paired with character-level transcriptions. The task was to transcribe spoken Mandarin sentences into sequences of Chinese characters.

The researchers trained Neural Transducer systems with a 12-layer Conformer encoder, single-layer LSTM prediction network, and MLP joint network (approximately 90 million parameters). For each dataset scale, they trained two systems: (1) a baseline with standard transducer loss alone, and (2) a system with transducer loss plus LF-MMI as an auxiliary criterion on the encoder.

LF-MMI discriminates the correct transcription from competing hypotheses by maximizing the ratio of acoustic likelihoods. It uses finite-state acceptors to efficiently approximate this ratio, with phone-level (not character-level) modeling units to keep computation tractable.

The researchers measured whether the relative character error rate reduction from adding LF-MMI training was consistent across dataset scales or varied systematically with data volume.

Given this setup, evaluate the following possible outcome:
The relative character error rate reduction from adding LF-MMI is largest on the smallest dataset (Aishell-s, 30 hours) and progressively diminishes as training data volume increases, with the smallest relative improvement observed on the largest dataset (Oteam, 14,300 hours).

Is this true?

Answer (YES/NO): YES